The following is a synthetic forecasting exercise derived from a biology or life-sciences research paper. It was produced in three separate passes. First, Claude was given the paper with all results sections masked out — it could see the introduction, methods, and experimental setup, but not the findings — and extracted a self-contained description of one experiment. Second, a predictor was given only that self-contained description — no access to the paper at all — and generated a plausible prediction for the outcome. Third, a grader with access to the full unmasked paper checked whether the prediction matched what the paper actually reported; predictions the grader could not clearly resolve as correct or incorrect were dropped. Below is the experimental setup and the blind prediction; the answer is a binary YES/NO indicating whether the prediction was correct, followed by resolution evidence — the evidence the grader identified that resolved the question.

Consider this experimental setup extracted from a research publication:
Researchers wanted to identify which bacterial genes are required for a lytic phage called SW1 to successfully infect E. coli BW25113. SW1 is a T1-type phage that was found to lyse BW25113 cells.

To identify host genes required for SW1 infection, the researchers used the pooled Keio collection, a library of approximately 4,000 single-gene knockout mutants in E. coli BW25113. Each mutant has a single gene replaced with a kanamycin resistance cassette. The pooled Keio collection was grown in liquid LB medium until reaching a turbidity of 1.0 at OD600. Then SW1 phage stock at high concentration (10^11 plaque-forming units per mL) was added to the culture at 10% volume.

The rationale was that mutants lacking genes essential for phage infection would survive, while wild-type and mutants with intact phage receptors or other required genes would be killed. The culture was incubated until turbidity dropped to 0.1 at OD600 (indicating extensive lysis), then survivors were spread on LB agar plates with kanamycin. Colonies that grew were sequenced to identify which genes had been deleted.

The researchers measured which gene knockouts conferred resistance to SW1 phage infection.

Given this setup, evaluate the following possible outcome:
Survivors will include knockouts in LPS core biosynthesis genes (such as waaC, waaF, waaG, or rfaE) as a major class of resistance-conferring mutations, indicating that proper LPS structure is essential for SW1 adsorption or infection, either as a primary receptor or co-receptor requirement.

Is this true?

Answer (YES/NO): NO